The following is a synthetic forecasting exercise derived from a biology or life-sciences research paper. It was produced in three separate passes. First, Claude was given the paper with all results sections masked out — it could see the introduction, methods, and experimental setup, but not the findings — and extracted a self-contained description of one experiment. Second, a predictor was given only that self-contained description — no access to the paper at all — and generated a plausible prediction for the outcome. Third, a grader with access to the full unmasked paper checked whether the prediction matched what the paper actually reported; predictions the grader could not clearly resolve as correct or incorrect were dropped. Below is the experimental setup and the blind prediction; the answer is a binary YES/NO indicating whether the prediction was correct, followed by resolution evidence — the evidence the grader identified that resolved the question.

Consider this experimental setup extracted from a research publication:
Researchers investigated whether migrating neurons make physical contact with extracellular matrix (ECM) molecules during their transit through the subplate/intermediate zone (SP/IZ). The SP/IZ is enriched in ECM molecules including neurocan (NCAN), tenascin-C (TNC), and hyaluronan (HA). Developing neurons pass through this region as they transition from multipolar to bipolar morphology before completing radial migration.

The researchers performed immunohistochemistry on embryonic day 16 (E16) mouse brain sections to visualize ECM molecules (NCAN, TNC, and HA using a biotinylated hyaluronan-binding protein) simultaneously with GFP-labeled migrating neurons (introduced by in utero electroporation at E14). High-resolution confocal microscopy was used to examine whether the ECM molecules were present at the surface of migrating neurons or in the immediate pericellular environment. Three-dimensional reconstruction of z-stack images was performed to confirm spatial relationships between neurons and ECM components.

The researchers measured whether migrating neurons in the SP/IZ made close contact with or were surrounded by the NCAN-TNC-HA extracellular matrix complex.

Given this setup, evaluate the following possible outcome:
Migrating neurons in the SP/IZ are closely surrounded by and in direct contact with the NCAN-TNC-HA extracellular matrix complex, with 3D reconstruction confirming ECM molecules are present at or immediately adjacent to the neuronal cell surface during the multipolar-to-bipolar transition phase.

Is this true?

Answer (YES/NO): YES